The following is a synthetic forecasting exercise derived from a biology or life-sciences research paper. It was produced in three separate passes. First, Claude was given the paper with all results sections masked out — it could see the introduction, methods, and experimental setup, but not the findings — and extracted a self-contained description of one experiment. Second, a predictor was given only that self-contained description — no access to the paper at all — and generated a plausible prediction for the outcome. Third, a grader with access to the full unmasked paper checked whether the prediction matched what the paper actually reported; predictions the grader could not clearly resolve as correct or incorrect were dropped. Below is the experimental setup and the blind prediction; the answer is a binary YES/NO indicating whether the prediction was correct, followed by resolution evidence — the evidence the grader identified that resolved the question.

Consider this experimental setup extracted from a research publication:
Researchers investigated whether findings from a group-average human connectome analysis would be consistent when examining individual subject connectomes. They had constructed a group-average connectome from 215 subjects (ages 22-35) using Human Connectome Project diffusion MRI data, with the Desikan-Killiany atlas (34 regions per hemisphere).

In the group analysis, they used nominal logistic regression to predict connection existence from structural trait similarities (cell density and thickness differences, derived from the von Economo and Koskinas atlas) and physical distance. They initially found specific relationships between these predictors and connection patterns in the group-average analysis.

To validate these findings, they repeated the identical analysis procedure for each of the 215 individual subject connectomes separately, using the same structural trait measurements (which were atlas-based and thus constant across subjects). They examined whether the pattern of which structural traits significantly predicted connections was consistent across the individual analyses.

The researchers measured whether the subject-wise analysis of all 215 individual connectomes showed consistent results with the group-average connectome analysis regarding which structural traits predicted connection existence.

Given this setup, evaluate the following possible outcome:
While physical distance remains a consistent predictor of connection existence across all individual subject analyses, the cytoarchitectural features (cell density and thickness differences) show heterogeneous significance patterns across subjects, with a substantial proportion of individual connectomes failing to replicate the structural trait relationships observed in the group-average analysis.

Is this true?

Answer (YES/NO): NO